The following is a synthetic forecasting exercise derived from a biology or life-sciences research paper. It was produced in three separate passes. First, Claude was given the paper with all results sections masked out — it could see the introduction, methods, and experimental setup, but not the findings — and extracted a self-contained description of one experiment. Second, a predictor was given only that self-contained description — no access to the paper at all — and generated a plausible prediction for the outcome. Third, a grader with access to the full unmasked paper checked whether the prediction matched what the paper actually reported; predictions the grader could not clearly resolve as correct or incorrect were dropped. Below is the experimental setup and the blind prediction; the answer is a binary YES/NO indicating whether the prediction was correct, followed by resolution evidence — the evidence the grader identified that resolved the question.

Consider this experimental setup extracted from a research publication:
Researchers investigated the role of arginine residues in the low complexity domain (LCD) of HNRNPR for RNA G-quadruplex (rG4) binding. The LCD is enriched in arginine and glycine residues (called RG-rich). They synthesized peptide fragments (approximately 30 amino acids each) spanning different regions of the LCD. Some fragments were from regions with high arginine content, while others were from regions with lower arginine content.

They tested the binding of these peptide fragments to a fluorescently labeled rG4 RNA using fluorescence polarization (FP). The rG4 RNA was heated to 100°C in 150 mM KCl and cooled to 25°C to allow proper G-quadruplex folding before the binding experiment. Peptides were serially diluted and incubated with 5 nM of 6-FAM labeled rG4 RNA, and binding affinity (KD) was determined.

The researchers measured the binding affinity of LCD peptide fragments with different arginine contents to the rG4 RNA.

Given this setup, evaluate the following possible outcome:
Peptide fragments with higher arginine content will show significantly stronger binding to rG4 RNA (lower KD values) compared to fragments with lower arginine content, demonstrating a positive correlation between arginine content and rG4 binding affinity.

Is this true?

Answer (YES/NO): YES